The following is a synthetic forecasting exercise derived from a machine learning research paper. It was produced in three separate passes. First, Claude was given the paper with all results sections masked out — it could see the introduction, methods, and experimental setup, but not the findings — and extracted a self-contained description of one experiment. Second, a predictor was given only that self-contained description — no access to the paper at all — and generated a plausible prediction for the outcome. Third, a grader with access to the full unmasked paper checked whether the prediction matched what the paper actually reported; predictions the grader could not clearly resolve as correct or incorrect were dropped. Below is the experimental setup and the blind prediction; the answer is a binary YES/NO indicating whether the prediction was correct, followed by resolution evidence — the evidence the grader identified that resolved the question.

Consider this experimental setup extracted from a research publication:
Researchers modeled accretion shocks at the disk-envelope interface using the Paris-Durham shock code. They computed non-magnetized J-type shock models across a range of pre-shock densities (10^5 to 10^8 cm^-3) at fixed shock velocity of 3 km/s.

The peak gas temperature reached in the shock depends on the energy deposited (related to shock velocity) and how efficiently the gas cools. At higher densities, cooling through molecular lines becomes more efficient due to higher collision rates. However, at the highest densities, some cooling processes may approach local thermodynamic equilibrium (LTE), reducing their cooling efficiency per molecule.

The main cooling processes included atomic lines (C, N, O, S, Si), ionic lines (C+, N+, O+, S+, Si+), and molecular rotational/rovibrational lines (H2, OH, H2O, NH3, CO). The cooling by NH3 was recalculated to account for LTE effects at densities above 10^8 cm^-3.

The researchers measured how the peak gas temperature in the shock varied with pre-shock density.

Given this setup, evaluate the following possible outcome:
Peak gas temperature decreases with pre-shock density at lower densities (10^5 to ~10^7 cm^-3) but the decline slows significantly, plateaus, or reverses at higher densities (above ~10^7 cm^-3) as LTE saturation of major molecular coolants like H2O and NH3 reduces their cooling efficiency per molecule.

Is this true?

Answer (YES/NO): NO